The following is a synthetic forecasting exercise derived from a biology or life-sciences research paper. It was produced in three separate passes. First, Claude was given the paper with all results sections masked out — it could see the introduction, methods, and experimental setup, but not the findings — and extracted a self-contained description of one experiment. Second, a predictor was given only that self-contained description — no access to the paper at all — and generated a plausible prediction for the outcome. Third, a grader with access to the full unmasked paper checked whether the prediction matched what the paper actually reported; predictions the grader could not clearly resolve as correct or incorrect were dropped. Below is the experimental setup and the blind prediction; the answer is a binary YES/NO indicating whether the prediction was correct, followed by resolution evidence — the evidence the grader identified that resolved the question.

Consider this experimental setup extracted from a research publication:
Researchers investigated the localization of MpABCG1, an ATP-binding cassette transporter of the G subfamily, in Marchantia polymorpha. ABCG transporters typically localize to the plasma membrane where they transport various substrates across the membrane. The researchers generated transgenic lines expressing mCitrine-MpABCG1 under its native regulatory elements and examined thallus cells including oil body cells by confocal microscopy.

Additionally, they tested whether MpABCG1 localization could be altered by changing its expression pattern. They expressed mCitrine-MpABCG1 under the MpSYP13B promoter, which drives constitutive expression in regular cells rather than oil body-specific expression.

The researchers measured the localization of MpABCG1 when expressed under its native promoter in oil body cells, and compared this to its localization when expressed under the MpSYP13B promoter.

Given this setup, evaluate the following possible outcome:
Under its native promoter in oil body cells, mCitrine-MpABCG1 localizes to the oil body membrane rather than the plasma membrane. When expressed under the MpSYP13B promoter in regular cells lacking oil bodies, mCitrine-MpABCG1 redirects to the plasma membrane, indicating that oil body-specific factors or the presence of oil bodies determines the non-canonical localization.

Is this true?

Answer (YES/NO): YES